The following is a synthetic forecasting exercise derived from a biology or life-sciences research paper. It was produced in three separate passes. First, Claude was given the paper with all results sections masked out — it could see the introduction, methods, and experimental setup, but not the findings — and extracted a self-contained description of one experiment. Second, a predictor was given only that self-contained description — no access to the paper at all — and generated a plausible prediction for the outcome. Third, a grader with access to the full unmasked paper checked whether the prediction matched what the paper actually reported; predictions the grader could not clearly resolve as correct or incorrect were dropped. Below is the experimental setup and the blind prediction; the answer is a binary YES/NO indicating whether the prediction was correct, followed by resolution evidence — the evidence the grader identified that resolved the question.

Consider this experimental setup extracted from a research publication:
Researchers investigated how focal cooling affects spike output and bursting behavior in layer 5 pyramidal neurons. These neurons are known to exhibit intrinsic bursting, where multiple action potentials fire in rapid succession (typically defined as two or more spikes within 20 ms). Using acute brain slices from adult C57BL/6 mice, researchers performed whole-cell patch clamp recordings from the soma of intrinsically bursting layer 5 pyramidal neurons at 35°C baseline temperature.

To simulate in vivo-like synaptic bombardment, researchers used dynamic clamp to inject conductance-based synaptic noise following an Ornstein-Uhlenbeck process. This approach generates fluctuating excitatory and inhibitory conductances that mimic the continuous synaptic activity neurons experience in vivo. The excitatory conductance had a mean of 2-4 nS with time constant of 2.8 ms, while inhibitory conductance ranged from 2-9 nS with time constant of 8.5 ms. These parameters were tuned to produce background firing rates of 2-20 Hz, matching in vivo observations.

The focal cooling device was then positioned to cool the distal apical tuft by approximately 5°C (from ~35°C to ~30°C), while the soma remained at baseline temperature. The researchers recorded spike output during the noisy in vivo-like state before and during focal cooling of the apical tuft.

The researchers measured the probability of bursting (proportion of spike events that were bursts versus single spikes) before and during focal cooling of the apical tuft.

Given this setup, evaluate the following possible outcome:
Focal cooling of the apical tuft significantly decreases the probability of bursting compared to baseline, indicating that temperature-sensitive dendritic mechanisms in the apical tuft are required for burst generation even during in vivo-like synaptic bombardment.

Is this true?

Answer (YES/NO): YES